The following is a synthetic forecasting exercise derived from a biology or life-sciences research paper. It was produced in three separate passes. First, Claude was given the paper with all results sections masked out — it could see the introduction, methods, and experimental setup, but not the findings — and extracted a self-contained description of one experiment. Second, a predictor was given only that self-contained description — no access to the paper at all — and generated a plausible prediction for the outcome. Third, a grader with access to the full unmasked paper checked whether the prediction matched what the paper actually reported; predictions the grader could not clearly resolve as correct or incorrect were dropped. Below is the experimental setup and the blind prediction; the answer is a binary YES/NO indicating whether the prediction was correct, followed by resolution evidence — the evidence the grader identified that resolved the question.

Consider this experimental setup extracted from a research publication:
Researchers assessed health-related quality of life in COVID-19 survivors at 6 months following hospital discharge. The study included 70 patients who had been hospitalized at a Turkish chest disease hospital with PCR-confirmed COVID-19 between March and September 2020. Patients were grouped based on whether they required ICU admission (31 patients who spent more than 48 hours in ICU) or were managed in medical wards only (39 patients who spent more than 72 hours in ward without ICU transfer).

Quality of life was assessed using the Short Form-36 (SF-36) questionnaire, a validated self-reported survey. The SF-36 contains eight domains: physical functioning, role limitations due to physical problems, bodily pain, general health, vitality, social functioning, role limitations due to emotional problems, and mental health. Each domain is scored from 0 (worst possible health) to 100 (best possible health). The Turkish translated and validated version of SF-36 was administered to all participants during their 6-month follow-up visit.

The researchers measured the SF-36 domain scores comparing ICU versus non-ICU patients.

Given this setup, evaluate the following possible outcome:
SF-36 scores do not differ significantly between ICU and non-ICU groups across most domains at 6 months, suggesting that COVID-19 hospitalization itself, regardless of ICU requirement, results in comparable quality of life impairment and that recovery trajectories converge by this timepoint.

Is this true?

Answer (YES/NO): YES